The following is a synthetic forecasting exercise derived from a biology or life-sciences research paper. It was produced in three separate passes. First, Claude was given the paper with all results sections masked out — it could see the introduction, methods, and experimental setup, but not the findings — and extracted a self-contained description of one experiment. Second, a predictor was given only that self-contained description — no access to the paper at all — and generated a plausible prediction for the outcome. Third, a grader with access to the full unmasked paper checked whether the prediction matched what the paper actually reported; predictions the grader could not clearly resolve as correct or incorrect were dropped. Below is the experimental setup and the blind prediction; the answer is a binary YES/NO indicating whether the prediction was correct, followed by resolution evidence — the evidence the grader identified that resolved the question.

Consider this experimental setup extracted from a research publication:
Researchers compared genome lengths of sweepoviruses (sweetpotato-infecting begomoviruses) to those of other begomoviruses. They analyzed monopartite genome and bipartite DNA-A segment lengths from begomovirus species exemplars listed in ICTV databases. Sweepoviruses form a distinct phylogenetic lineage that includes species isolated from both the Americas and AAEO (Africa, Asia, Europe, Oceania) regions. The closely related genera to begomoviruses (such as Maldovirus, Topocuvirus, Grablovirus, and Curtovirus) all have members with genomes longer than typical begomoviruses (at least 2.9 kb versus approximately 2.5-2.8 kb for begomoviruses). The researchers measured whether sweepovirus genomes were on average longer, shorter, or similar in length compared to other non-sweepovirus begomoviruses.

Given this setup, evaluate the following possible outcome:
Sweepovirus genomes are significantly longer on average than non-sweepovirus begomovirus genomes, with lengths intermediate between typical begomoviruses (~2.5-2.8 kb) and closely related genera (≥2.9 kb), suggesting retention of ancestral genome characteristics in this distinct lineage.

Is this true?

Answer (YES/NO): YES